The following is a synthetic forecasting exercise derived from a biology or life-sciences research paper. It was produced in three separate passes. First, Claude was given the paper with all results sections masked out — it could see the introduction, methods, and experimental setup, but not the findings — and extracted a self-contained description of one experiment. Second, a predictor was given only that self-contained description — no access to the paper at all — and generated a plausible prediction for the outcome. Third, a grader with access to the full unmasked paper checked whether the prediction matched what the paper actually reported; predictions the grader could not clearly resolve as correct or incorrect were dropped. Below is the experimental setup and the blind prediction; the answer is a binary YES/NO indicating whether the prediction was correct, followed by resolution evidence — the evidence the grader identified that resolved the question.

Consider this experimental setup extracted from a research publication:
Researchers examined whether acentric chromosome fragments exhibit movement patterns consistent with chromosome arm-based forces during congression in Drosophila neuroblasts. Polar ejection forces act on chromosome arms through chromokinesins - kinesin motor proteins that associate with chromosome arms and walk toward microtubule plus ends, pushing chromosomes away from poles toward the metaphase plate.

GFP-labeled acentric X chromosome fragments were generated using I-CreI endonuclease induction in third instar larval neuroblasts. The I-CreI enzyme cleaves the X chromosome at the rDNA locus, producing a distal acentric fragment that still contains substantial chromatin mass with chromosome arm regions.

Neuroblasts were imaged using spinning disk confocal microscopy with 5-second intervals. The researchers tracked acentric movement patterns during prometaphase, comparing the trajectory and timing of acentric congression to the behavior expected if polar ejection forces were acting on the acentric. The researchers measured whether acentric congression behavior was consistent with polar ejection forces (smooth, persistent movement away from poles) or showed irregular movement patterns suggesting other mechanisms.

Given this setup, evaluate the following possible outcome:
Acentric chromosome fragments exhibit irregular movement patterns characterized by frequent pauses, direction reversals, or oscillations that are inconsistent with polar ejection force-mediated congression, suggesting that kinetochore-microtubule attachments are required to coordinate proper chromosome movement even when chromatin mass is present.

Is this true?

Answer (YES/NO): NO